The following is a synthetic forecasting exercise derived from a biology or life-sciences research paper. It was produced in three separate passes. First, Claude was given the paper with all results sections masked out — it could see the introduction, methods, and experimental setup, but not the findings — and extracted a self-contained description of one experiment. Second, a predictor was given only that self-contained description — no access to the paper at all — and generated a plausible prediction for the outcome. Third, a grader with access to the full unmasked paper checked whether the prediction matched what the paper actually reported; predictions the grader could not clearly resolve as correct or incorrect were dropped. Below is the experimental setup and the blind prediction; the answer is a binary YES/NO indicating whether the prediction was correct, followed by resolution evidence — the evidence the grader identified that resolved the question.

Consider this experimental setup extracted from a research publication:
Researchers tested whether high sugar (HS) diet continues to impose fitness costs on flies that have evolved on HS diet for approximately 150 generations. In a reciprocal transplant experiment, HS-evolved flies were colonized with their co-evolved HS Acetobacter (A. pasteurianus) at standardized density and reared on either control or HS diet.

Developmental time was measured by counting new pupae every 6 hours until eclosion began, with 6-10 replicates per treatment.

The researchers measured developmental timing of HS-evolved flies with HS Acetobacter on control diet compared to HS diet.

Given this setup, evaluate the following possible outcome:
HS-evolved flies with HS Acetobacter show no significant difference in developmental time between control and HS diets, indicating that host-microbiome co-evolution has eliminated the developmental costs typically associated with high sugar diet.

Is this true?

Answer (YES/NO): NO